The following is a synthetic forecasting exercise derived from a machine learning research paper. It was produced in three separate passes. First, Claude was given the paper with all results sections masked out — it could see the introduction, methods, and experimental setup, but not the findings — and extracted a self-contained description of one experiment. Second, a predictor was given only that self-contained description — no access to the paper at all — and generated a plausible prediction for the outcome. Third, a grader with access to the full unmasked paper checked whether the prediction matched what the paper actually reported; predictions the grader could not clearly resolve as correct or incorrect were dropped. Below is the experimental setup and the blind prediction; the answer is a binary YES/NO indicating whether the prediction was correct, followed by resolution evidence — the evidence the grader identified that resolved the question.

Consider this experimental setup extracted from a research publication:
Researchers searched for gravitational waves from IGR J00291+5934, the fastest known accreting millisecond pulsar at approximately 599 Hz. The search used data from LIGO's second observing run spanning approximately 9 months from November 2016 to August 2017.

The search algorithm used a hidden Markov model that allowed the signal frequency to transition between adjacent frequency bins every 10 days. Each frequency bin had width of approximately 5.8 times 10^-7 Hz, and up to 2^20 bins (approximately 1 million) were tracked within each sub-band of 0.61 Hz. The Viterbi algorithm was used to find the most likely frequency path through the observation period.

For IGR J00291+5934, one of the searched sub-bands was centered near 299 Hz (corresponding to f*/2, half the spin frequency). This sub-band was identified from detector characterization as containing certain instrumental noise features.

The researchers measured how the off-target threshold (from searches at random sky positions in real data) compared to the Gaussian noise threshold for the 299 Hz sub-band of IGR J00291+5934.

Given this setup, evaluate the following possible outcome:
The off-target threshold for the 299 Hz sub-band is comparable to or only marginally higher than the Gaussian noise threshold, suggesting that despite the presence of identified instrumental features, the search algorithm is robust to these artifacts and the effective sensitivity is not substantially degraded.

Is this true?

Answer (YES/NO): NO